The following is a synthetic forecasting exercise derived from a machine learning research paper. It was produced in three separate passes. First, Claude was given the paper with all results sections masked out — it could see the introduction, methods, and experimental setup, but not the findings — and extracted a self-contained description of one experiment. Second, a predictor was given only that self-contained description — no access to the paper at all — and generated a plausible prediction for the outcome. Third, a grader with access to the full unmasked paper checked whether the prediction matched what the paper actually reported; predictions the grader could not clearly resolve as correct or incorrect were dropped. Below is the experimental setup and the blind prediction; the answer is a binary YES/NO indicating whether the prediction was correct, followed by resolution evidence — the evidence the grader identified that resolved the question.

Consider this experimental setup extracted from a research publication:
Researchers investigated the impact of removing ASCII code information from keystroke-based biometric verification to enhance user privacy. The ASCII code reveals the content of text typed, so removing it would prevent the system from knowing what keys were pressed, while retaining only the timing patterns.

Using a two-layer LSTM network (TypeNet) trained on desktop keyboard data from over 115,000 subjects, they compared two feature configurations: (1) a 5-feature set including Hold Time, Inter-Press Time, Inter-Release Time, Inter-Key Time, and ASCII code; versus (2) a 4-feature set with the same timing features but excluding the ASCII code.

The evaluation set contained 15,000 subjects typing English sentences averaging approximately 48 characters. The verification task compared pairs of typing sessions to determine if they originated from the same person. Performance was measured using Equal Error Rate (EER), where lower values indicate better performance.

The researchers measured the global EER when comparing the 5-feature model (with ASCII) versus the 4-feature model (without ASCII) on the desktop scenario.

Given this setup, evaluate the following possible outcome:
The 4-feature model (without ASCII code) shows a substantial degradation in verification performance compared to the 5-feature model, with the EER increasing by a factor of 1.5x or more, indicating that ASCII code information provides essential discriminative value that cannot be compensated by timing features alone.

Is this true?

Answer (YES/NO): NO